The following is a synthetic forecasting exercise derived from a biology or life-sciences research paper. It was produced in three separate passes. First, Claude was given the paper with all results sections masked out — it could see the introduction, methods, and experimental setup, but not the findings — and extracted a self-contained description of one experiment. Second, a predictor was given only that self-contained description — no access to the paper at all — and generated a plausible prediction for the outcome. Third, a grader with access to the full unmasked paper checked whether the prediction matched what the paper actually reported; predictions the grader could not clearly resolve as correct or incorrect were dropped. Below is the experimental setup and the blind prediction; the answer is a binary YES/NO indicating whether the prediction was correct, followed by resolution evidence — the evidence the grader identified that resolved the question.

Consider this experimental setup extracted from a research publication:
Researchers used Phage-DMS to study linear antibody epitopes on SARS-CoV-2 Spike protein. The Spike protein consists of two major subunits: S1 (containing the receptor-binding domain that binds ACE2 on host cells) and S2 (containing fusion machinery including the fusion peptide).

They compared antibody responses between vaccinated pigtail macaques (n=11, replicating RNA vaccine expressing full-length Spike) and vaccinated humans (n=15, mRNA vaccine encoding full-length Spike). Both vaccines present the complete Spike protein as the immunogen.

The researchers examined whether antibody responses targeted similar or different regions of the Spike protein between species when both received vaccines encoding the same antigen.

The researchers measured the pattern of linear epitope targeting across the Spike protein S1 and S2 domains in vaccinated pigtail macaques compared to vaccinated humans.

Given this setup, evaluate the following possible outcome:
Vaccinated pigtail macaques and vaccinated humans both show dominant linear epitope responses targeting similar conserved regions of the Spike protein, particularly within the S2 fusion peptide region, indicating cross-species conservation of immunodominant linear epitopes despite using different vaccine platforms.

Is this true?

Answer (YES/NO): NO